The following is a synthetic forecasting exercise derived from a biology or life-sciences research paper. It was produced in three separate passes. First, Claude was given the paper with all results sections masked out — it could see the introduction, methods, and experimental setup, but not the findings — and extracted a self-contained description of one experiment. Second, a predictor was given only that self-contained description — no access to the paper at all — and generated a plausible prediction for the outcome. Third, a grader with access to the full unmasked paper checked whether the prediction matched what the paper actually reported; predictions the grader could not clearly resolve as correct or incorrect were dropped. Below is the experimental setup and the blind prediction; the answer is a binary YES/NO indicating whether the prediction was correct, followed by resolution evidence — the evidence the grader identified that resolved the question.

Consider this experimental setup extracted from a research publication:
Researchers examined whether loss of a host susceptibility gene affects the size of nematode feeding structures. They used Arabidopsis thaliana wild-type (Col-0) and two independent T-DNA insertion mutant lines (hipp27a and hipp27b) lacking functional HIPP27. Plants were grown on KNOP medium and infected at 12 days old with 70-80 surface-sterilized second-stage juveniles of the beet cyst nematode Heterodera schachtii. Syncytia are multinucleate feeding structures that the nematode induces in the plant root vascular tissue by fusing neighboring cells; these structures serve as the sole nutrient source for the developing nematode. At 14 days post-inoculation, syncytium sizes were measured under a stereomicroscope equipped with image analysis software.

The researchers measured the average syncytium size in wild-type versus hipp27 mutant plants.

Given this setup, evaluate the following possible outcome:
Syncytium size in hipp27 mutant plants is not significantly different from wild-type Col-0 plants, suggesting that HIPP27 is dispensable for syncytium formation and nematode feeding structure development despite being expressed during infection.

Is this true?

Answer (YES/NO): NO